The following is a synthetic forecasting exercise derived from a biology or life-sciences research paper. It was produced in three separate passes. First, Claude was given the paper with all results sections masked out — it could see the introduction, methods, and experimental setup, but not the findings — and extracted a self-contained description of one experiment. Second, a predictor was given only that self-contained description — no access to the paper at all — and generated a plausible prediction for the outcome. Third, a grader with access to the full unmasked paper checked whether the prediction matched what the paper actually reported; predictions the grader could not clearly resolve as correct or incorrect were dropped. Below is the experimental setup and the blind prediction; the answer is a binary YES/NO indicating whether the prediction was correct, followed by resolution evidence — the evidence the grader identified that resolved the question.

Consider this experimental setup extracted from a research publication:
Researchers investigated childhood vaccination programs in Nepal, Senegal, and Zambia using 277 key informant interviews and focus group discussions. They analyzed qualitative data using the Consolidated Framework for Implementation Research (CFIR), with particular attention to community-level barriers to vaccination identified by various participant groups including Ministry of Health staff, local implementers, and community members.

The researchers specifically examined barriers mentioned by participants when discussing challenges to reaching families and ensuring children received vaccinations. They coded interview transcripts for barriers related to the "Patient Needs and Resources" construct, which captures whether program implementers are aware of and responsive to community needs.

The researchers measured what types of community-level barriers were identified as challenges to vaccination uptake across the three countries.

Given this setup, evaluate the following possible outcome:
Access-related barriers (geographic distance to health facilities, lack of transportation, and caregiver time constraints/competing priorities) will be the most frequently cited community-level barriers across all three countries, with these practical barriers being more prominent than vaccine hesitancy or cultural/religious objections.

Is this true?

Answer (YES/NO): NO